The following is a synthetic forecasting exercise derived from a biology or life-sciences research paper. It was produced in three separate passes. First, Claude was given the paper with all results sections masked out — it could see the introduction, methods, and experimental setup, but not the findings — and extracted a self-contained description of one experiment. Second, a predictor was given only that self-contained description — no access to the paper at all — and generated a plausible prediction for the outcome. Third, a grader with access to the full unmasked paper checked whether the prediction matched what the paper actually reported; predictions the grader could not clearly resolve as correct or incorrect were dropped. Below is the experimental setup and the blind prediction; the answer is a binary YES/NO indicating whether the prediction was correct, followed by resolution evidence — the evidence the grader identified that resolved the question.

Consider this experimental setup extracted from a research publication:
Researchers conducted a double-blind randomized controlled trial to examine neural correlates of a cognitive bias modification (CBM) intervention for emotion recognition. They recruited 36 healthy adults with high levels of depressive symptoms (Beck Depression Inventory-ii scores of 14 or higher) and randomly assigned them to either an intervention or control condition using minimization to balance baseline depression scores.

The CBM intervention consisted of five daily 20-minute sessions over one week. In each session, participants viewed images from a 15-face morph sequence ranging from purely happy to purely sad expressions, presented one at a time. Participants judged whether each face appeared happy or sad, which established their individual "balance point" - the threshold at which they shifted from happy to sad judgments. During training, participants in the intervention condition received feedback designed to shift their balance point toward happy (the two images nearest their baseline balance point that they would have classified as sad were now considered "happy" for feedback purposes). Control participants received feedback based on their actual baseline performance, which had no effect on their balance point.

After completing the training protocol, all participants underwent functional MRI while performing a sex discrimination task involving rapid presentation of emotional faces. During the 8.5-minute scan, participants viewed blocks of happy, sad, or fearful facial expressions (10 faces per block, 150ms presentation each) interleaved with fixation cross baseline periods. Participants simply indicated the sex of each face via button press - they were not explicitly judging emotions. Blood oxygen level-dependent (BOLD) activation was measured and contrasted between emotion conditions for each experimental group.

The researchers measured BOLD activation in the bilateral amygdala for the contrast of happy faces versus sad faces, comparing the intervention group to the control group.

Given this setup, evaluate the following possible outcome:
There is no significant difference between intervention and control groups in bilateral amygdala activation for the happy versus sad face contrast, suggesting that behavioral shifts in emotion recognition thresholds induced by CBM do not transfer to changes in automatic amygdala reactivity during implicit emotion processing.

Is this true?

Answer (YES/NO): NO